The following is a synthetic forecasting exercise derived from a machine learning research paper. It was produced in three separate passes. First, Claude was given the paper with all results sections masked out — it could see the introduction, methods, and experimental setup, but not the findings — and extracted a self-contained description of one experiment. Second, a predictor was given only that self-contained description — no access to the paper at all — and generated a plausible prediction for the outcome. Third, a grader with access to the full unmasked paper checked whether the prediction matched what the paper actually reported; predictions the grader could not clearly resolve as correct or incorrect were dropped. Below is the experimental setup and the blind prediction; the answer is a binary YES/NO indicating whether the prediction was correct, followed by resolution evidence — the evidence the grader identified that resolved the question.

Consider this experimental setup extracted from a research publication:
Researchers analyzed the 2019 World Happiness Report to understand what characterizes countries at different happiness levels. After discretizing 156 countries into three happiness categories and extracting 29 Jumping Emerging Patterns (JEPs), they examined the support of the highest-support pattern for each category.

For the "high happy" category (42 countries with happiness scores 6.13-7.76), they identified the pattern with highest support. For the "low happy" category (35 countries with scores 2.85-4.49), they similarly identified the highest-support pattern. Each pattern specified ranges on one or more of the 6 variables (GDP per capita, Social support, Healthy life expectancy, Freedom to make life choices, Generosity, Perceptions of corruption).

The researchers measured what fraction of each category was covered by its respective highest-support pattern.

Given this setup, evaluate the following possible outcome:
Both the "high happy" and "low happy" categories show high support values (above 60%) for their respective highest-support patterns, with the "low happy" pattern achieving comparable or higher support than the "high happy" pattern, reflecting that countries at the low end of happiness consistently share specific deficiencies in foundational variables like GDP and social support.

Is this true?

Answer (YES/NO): NO